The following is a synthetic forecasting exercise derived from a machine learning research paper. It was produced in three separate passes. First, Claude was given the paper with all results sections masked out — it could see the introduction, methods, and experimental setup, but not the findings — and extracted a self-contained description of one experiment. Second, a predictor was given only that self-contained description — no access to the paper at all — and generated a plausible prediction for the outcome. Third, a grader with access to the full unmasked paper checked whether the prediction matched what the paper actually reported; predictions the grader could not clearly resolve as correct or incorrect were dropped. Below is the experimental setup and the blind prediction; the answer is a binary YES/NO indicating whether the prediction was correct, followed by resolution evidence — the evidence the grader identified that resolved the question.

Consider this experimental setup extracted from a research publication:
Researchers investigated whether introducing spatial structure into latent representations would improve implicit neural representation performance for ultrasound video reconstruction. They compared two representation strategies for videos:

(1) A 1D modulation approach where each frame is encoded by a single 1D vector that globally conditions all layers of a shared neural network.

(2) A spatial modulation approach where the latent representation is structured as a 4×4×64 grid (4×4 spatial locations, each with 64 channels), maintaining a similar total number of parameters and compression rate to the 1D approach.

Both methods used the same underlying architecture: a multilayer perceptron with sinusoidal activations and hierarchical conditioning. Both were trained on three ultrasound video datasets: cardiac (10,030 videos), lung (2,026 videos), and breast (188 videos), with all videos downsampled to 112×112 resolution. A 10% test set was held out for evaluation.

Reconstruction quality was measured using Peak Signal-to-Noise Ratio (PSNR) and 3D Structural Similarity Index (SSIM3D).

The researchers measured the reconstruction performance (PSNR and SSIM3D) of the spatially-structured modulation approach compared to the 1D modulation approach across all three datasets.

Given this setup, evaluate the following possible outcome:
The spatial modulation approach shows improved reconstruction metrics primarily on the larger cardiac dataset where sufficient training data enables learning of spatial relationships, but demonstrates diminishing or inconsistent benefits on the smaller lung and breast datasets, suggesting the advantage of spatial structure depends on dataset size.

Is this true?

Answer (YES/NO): NO